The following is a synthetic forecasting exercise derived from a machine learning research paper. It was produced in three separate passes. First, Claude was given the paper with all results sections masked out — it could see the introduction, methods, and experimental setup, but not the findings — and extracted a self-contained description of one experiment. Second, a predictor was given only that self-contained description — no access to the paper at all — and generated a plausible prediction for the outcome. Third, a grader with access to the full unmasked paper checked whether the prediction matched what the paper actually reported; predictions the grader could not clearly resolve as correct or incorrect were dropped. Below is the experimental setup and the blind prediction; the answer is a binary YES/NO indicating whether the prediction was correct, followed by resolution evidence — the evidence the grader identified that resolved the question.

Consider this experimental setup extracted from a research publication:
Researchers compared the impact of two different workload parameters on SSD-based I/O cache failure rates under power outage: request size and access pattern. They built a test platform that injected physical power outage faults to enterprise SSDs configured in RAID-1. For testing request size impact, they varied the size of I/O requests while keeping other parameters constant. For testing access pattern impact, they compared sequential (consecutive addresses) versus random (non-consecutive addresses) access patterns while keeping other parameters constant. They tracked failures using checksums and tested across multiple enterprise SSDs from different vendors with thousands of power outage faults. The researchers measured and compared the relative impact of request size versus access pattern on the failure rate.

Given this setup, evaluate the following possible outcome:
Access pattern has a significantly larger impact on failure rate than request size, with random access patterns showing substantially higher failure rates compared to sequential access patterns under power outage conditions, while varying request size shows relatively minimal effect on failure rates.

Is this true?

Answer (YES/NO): NO